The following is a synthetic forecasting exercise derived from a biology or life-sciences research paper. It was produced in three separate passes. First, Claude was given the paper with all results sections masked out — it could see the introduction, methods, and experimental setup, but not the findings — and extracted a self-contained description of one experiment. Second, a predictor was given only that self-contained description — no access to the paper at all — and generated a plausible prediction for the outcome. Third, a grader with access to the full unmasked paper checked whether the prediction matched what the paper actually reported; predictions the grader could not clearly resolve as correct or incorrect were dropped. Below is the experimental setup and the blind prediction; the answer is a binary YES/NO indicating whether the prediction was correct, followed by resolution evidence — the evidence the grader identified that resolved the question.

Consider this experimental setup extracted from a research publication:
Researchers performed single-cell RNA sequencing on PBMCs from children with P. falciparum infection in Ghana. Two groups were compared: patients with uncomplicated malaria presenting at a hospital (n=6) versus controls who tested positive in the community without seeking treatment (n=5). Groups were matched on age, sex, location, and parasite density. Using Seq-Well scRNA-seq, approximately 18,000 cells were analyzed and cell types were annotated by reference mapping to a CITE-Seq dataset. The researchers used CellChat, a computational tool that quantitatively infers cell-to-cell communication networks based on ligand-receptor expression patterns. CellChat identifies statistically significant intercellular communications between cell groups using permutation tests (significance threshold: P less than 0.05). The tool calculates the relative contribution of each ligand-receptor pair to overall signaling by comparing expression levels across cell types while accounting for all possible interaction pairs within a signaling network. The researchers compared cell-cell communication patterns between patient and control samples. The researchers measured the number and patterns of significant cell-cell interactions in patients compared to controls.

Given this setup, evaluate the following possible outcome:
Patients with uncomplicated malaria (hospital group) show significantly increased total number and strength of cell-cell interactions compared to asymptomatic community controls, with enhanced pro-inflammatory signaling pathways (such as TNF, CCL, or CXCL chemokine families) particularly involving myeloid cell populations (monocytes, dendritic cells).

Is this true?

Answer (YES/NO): YES